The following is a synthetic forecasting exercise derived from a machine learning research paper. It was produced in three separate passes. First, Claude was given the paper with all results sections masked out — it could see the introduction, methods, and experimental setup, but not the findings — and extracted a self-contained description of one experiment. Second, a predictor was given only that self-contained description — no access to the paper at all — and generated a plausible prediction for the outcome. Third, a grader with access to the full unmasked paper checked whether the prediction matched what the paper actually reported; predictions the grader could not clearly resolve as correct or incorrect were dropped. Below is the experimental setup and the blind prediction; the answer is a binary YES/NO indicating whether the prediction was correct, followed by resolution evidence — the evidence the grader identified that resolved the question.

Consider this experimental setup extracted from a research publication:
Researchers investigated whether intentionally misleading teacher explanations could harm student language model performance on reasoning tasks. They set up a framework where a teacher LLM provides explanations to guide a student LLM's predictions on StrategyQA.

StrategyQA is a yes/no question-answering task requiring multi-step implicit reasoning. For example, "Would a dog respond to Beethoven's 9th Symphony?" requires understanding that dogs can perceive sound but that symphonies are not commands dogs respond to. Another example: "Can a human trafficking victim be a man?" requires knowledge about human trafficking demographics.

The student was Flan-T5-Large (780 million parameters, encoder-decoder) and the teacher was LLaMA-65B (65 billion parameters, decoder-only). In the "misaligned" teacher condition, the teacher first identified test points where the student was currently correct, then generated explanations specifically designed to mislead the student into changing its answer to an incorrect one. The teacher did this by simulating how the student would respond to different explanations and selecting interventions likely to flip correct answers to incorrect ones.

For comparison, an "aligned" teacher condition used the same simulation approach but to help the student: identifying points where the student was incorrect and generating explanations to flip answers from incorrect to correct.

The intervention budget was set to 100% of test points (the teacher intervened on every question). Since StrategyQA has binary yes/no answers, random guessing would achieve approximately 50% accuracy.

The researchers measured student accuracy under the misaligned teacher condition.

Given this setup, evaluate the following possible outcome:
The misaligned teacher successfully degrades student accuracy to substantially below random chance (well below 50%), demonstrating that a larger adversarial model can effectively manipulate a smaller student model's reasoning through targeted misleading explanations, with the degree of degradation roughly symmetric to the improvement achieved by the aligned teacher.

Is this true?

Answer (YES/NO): NO